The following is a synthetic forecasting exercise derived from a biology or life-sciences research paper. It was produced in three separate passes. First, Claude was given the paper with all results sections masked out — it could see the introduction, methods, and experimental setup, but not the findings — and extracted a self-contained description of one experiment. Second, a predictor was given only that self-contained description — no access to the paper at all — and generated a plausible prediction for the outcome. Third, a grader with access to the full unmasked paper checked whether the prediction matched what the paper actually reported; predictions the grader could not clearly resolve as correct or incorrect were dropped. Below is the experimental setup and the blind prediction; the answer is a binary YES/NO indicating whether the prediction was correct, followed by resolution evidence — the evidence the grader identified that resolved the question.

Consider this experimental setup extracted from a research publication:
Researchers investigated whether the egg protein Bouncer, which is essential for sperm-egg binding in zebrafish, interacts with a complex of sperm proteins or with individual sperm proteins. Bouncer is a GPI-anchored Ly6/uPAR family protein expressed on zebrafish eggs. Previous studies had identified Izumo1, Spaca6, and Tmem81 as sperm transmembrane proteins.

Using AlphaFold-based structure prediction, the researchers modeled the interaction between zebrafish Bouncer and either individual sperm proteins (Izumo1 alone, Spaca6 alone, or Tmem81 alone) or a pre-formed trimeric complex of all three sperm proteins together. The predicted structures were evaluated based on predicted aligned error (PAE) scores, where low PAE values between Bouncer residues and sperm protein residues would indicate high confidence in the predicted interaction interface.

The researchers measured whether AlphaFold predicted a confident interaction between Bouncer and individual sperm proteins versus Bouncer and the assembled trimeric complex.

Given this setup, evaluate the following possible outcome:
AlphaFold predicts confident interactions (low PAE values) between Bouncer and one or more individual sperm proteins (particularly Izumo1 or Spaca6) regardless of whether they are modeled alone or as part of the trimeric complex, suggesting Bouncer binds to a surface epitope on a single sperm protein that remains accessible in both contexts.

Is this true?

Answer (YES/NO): NO